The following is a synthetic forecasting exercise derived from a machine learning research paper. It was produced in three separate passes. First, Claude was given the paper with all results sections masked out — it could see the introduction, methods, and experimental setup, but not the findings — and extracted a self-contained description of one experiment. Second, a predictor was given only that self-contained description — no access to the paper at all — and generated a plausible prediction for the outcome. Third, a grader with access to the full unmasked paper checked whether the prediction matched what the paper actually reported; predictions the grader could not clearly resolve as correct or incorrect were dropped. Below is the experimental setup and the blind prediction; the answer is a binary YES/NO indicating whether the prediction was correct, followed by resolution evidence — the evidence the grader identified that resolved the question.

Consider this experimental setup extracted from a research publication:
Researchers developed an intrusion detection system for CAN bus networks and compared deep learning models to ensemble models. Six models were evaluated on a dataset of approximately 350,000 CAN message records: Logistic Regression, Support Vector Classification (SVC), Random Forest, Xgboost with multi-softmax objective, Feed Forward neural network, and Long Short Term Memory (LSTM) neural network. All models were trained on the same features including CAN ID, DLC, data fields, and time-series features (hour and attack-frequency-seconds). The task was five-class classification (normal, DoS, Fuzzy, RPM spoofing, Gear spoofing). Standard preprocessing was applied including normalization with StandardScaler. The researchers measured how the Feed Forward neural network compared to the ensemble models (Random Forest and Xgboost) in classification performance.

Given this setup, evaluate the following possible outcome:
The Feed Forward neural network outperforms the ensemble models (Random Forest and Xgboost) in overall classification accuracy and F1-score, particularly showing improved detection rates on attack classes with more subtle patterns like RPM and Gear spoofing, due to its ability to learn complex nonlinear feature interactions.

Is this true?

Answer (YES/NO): NO